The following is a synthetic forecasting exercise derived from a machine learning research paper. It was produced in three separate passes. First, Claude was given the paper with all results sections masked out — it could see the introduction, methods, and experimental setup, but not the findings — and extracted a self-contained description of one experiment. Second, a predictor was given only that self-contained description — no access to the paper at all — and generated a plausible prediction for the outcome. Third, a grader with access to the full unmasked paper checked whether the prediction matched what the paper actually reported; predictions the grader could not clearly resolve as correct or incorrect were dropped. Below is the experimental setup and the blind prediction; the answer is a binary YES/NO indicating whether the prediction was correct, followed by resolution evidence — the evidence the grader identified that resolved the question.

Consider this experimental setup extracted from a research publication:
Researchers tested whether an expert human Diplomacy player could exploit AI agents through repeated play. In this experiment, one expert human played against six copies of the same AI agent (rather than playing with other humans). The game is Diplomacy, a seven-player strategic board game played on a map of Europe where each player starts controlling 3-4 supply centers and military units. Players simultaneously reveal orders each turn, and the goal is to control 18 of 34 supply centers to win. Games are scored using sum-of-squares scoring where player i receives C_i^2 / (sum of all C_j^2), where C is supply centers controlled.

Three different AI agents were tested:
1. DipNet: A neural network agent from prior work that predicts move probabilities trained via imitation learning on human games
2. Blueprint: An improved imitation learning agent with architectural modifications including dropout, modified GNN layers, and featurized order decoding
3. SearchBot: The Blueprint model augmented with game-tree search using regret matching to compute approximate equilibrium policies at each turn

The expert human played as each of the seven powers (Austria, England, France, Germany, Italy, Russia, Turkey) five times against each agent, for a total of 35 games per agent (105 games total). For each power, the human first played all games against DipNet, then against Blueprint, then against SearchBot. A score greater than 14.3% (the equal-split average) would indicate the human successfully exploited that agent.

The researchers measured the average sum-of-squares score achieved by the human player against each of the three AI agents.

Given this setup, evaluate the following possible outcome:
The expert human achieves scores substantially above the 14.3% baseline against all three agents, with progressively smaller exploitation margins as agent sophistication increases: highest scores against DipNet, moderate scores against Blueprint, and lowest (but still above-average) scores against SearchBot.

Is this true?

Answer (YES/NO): NO